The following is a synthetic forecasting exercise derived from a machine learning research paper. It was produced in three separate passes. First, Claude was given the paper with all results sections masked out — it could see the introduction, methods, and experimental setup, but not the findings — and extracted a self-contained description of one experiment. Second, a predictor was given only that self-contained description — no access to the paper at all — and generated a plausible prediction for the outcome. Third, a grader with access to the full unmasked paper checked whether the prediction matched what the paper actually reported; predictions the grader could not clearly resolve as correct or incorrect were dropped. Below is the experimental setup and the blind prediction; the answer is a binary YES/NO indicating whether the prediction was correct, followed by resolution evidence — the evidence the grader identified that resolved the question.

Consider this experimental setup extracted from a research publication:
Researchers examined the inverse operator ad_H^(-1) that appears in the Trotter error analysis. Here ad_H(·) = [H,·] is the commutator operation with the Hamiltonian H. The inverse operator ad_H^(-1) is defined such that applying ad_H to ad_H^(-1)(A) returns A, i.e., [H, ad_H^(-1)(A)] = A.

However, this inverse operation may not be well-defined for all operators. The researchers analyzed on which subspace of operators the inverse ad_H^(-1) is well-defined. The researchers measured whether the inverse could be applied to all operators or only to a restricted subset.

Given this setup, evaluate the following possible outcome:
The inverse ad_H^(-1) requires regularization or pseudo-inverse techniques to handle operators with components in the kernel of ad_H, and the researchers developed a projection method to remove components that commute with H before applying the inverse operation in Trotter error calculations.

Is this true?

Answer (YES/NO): NO